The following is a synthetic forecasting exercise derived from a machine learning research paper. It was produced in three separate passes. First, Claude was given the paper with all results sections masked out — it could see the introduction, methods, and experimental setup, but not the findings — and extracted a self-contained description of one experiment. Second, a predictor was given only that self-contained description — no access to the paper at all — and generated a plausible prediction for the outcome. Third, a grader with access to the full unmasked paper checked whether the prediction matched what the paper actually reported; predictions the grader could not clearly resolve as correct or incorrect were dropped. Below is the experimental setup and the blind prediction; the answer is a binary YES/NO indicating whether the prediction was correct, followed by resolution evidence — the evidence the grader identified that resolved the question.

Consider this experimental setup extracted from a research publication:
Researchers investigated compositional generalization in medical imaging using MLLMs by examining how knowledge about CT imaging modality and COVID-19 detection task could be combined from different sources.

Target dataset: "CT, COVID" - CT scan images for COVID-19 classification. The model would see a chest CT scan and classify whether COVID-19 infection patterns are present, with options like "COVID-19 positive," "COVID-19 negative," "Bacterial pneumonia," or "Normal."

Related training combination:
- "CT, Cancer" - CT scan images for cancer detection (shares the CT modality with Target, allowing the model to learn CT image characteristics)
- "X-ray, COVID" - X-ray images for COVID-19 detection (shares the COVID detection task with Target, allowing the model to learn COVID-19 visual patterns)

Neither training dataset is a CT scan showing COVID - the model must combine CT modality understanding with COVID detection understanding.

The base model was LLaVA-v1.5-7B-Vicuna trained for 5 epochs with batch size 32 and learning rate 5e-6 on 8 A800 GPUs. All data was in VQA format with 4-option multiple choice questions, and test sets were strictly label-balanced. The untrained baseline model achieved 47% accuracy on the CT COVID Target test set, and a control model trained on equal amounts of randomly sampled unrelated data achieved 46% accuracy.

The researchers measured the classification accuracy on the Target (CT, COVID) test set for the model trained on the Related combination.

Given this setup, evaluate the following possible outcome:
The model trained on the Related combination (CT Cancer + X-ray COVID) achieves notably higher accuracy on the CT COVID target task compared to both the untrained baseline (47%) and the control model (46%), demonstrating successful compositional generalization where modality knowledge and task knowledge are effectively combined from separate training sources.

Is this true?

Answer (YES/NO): YES